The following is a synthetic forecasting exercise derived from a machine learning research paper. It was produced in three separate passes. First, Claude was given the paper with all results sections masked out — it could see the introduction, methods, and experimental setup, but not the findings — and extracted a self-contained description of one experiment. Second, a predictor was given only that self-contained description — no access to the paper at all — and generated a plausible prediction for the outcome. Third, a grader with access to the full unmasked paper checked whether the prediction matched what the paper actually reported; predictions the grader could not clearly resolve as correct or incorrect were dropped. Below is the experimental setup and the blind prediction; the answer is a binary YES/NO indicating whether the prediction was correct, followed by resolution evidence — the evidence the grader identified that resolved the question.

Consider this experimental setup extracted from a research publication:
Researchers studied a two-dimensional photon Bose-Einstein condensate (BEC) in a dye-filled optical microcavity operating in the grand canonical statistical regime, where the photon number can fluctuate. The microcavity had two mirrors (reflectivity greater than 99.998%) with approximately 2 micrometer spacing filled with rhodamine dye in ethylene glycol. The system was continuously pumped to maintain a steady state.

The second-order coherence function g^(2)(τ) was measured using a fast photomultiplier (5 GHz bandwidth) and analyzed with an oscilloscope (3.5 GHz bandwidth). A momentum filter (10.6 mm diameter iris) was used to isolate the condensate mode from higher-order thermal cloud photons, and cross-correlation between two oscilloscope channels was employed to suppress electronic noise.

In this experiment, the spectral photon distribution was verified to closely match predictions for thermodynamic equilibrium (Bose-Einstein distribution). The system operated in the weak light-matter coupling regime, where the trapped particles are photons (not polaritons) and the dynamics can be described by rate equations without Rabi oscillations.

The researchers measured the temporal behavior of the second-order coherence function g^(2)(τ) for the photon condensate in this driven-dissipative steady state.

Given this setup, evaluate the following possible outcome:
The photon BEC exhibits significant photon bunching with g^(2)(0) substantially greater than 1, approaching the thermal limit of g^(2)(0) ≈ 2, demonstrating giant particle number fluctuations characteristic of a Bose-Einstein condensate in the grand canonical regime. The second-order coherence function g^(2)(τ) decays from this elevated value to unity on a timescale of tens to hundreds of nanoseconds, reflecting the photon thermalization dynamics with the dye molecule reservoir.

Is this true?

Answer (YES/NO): NO